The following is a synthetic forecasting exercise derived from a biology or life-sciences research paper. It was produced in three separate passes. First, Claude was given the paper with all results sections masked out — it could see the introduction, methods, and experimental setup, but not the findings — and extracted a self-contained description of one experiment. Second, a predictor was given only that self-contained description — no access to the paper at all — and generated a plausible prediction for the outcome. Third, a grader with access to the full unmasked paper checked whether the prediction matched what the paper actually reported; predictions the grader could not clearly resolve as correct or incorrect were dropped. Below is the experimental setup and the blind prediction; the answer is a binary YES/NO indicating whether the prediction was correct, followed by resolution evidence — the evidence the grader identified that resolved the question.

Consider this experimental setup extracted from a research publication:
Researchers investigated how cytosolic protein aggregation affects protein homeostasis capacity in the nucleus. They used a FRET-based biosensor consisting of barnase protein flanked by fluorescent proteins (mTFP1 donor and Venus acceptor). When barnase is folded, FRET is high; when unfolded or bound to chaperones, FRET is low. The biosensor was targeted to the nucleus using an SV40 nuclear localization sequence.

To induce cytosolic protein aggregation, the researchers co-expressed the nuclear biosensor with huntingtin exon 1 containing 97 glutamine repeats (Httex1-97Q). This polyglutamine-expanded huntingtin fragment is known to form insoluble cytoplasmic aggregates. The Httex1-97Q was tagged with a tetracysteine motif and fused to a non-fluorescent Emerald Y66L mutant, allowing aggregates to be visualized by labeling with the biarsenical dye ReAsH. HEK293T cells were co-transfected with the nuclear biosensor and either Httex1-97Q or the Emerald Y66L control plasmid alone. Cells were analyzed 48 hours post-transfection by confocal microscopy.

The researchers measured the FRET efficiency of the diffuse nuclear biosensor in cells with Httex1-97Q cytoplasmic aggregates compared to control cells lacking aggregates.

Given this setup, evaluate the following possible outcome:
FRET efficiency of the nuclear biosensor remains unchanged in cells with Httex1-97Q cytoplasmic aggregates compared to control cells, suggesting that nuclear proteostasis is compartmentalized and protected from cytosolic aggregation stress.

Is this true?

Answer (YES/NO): NO